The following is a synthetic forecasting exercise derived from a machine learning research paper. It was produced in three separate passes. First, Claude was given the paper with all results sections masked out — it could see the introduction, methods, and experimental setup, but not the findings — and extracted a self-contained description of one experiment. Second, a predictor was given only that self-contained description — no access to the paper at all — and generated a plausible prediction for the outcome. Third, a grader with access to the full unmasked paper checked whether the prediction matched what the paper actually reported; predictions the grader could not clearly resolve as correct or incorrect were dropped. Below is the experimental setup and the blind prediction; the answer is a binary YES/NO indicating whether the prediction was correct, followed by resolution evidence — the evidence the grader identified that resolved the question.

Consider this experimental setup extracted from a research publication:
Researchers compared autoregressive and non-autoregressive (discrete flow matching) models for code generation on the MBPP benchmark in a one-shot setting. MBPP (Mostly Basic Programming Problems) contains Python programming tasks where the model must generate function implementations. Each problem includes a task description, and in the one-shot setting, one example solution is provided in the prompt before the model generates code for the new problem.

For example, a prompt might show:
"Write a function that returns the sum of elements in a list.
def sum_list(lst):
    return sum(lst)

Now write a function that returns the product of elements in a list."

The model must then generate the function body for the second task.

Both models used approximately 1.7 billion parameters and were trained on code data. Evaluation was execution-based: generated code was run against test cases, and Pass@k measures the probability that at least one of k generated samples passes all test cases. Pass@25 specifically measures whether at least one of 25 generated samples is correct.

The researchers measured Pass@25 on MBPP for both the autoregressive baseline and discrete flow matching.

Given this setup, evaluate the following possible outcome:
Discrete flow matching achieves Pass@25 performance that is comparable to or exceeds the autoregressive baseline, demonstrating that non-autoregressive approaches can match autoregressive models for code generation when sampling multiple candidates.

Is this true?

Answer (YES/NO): NO